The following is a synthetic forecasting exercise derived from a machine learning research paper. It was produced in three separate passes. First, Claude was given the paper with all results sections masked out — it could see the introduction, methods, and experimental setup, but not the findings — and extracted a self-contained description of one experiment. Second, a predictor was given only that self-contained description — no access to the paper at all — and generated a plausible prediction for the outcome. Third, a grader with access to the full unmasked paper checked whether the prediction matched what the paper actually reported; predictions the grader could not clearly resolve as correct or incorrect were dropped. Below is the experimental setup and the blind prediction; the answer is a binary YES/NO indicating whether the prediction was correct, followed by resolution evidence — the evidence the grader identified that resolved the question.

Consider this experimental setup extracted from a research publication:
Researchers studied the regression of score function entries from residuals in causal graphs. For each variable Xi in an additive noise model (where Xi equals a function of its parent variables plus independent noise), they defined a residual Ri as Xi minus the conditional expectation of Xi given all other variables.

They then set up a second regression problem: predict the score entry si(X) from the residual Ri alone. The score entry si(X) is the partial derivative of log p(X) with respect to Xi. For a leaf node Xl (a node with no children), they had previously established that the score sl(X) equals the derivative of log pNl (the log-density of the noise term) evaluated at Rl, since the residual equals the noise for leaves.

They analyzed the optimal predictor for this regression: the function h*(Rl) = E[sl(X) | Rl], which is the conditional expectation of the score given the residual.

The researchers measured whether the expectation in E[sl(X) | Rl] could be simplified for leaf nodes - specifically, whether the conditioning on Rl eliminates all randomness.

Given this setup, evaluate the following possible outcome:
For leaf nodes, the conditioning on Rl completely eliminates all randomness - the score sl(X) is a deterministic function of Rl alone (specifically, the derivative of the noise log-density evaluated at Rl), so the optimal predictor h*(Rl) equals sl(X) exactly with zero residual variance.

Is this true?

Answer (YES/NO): YES